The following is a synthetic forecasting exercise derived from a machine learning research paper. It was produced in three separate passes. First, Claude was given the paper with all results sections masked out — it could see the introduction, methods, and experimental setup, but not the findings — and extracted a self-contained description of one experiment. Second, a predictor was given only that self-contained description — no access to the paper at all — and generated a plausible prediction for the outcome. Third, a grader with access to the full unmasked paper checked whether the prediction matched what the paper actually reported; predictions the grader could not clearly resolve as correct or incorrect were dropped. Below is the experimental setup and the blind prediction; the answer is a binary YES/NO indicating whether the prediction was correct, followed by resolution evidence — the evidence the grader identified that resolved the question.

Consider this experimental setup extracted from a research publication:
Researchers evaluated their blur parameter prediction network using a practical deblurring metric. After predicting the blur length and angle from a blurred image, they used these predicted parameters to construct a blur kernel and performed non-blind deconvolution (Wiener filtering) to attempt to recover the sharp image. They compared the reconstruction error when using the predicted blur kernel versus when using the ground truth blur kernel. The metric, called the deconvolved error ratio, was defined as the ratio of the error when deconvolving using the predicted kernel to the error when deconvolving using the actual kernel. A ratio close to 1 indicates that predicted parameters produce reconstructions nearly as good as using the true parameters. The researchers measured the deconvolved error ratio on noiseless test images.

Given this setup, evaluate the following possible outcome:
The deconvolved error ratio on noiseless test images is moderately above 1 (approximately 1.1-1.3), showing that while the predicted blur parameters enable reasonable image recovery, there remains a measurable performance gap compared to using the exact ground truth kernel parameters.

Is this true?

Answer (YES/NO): YES